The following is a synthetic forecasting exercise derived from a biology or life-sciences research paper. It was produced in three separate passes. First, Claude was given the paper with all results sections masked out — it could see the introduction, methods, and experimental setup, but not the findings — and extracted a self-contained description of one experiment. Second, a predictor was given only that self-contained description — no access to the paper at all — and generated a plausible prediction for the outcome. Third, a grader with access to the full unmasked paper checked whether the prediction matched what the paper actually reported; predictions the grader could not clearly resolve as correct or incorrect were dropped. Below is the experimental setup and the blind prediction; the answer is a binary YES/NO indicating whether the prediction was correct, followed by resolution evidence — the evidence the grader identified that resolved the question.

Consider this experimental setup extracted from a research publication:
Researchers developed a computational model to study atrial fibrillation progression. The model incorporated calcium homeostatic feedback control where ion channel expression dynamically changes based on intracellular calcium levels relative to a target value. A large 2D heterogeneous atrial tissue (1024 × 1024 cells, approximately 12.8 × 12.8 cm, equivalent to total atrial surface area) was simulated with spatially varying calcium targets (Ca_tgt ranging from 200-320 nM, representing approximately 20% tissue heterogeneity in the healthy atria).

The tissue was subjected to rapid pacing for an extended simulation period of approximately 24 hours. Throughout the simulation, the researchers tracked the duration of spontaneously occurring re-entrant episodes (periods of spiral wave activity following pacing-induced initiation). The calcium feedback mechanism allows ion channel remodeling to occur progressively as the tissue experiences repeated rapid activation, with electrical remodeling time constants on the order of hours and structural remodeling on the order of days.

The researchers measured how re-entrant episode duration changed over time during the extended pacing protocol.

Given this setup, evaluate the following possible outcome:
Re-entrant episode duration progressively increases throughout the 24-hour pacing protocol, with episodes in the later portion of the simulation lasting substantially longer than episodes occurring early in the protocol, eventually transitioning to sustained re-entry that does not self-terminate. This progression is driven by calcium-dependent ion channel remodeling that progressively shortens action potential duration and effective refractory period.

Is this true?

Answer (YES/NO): YES